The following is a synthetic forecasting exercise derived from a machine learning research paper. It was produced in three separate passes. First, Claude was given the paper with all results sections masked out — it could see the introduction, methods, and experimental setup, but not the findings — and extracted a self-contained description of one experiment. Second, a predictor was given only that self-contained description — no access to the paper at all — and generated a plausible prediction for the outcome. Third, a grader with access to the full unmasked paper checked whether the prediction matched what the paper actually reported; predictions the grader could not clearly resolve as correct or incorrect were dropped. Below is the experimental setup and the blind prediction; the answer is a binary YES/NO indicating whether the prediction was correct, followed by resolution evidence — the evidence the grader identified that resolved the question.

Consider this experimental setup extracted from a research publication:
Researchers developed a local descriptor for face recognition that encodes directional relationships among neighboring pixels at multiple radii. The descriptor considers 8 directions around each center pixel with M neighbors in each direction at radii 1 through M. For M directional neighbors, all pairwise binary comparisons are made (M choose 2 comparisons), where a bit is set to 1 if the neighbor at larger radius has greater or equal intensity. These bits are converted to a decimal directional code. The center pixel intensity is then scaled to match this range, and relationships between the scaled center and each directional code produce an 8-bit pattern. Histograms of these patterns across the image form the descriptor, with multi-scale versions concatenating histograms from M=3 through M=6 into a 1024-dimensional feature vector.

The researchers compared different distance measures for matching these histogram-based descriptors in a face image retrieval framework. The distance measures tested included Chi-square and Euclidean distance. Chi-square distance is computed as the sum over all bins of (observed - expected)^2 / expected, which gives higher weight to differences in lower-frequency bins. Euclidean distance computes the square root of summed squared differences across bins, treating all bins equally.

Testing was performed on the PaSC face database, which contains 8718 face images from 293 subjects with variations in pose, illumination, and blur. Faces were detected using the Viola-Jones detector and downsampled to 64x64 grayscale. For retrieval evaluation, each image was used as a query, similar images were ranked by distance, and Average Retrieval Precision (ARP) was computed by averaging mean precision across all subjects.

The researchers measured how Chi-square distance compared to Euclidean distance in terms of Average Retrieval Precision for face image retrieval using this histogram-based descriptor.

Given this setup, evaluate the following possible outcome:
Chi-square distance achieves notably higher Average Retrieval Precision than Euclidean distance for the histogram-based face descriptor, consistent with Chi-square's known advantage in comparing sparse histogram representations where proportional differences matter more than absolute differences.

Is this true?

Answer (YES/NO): YES